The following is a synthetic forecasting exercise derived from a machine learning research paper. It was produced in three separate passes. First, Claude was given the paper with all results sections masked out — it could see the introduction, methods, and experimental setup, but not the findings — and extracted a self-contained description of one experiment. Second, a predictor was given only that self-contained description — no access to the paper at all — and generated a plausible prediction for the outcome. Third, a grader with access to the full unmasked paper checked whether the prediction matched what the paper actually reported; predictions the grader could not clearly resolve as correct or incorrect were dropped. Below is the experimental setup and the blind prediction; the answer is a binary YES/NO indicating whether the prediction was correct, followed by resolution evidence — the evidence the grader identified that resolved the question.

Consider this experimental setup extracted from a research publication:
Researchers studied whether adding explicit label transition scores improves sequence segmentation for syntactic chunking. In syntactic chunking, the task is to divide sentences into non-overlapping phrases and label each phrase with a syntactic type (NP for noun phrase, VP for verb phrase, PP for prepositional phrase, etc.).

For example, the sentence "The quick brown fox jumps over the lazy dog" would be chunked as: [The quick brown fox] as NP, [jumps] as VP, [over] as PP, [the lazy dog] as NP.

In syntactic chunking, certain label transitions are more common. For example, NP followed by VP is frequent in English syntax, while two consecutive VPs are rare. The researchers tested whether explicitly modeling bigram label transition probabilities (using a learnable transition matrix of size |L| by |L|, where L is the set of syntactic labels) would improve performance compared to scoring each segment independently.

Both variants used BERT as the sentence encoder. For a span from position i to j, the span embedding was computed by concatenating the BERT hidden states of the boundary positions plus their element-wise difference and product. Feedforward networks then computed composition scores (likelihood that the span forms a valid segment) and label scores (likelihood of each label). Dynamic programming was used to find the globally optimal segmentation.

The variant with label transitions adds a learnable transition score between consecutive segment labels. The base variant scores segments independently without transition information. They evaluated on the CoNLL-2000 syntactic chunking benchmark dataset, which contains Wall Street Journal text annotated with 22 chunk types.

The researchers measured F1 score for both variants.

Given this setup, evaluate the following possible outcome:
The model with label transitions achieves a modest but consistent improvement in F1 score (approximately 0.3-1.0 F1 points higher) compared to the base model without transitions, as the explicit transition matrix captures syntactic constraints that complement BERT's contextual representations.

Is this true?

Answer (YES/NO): NO